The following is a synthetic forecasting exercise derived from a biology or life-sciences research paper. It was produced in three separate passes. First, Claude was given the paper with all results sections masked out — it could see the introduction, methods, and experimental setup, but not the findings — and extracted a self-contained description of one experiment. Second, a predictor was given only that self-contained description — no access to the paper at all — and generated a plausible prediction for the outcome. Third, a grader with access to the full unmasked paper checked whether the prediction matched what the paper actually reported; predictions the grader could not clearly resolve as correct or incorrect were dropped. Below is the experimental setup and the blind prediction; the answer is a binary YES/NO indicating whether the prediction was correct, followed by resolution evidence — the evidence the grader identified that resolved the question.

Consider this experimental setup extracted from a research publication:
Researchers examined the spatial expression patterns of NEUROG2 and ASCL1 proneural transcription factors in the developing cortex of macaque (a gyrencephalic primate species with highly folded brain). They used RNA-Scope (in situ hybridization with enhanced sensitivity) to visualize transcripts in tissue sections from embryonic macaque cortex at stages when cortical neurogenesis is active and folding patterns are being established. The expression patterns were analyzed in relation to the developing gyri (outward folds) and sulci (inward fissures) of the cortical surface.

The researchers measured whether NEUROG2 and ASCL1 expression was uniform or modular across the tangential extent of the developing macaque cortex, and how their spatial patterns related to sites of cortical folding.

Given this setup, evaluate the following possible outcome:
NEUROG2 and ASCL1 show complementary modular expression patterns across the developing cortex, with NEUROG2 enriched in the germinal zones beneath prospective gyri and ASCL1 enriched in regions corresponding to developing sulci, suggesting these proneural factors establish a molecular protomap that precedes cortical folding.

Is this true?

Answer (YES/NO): NO